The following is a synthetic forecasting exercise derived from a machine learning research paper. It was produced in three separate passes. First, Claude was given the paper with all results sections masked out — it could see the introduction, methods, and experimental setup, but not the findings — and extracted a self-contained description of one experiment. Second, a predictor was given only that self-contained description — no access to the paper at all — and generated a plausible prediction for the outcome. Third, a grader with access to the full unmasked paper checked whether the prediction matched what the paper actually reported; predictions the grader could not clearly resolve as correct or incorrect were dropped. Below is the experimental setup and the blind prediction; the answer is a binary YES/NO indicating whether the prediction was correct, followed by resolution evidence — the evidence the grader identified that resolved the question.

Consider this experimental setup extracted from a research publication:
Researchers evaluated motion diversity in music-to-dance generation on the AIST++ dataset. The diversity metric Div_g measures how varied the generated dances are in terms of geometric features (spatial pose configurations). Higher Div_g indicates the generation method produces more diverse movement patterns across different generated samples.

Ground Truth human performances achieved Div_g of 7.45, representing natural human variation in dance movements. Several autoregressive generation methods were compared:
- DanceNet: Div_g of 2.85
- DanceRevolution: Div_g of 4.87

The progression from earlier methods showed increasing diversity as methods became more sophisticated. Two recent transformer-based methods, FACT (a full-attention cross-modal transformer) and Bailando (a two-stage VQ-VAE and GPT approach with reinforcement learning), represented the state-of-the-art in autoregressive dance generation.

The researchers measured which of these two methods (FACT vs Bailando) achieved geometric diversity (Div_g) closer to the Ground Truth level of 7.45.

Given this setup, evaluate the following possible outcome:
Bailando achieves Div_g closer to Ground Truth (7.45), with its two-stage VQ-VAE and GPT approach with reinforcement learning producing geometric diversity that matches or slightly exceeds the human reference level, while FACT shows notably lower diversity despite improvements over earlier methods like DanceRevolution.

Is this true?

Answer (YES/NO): NO